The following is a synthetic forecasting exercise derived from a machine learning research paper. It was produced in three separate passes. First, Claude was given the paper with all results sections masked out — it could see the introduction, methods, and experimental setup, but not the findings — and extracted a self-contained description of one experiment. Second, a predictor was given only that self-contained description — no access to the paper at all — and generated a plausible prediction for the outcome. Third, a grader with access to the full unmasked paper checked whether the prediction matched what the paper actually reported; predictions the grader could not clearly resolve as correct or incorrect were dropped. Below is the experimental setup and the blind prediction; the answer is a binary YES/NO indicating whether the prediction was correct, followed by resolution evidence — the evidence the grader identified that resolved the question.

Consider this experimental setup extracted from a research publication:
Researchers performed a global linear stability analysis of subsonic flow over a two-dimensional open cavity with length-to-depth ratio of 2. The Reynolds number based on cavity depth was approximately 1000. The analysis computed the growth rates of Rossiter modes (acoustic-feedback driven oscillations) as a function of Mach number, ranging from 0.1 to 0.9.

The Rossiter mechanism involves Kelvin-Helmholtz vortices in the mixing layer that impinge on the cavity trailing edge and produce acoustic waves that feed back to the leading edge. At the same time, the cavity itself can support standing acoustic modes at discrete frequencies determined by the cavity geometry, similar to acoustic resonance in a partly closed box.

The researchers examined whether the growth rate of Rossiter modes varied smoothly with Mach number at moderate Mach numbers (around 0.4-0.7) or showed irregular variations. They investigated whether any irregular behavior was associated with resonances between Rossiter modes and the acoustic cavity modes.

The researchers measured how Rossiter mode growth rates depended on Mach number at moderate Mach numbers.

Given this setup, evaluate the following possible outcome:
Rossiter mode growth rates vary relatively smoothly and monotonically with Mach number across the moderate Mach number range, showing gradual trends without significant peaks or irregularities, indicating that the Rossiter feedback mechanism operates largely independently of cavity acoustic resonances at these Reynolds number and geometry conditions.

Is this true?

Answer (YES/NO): NO